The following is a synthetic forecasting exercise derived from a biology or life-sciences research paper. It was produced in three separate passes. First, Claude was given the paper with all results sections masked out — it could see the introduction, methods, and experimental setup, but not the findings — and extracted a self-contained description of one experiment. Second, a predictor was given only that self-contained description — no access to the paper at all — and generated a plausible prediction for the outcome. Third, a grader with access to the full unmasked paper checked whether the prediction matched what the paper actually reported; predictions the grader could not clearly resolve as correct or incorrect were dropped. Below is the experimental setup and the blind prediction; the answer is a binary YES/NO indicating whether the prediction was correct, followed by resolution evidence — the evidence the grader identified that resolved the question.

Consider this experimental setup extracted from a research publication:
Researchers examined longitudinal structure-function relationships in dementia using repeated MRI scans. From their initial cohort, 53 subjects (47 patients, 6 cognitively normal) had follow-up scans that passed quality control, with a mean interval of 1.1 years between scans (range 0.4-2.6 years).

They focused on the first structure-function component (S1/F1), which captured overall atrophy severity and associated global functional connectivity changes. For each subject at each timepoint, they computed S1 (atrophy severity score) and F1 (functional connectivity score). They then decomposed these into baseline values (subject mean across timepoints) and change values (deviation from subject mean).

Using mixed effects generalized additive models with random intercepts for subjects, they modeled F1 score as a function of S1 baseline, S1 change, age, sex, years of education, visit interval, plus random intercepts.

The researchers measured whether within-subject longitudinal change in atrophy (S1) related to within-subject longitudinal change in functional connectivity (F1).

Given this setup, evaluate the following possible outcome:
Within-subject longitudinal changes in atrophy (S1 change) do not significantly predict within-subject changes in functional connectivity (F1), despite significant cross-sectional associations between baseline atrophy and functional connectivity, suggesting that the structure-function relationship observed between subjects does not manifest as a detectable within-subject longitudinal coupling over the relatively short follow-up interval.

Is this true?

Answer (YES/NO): NO